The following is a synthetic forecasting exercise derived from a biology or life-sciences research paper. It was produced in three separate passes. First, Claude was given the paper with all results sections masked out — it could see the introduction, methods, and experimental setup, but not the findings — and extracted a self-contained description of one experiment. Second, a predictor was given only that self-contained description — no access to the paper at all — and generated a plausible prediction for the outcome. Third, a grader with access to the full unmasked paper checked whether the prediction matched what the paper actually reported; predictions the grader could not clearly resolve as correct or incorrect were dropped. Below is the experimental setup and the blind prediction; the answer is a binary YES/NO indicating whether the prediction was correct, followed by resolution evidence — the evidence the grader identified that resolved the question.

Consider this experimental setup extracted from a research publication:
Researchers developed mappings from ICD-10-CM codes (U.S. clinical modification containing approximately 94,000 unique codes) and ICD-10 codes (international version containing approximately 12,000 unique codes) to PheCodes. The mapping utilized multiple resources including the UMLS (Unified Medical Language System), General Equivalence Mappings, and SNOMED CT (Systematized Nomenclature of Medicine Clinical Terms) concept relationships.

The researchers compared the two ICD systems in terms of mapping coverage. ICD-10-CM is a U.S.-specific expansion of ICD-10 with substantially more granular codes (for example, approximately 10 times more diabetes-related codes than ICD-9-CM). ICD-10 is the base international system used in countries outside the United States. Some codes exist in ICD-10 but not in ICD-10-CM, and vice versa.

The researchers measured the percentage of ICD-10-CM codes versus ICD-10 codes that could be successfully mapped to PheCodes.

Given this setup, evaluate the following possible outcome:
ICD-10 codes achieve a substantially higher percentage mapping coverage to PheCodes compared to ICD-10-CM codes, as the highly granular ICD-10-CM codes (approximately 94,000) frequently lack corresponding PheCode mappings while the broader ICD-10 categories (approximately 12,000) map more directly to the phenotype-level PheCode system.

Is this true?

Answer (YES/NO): NO